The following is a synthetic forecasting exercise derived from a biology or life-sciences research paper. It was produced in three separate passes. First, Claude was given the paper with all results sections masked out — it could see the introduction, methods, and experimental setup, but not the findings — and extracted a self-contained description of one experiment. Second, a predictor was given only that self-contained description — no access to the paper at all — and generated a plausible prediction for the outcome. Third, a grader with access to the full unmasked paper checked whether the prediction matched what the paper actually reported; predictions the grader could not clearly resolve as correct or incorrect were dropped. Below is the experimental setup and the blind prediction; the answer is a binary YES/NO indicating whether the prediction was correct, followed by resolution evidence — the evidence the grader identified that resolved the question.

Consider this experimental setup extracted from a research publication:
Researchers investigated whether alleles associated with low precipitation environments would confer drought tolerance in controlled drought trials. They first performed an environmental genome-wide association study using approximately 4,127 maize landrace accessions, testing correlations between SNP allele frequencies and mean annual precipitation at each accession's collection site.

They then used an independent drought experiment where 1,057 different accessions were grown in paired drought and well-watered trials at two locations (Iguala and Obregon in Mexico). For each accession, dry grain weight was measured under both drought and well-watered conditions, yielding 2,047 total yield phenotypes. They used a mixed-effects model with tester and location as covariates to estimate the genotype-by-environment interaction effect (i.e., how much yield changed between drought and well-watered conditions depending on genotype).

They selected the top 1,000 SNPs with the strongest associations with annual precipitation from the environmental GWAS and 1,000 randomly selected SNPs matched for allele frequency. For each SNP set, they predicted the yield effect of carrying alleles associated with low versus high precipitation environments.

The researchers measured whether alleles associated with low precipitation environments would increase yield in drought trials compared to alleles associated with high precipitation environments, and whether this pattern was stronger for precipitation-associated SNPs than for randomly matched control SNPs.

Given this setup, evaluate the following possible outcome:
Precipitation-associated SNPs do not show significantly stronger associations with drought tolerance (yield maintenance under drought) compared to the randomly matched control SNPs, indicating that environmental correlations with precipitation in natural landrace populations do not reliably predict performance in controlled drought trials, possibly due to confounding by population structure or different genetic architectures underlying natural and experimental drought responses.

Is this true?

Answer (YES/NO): NO